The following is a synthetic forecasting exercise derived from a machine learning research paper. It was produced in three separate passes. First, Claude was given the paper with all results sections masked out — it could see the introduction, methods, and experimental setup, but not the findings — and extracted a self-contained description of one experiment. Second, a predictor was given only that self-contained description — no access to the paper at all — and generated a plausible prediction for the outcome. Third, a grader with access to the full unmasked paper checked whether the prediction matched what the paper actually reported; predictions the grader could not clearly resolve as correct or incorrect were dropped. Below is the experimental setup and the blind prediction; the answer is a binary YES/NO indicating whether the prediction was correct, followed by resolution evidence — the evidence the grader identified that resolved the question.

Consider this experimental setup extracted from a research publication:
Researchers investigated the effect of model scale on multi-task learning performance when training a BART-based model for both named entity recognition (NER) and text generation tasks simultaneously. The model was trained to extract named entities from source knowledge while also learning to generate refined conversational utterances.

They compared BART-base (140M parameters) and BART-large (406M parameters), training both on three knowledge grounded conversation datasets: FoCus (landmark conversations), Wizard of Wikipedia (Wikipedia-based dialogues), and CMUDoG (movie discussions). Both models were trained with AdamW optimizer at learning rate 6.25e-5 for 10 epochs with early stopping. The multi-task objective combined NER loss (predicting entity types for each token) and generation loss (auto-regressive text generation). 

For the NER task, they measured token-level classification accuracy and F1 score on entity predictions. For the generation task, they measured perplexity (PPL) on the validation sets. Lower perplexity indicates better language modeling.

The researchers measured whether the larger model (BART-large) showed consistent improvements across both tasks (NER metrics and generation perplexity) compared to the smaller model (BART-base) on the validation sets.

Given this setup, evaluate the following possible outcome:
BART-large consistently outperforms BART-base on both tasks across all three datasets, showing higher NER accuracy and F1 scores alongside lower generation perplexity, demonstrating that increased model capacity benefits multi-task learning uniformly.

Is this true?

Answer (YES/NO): NO